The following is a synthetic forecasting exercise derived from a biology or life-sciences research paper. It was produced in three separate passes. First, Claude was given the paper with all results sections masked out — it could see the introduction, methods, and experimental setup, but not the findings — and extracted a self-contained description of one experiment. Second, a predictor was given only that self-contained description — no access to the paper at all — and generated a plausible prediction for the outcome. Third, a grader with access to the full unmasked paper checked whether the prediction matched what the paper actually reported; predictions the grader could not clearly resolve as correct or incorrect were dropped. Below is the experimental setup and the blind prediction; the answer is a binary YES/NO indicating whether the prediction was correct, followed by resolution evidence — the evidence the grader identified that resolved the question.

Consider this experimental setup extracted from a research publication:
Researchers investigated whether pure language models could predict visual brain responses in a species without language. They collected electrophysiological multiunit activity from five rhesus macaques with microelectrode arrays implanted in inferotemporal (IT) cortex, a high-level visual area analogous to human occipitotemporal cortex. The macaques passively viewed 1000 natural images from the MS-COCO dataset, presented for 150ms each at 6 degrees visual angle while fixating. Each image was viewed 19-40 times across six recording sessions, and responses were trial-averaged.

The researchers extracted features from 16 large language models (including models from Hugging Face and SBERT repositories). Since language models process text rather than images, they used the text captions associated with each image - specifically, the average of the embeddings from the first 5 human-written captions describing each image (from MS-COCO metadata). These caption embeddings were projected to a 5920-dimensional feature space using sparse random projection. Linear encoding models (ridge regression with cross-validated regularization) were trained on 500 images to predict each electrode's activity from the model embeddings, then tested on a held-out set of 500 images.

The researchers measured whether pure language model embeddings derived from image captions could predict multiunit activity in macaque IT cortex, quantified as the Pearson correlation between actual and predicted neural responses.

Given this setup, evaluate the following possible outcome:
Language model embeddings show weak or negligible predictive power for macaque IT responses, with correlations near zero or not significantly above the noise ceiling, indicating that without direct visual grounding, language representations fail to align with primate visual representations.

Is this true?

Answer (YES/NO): NO